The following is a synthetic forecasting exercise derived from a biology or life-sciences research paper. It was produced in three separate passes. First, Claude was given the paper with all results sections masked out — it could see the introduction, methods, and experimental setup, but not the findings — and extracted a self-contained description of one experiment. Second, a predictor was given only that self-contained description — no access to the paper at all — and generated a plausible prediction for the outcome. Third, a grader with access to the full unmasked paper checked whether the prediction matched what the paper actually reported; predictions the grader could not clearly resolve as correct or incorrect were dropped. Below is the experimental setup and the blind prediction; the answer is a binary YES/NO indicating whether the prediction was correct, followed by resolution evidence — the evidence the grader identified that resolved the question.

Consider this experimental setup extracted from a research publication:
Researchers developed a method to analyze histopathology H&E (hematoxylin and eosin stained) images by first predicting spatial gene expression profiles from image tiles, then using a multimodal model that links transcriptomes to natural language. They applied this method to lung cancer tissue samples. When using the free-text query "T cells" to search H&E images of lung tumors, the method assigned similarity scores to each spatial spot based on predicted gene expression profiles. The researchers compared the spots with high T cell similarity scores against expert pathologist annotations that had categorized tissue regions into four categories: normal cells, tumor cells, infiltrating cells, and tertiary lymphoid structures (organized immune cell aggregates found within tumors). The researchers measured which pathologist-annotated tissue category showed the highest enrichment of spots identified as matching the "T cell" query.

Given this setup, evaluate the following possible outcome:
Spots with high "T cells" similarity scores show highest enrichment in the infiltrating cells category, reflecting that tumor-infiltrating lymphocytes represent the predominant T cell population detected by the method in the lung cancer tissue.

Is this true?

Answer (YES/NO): NO